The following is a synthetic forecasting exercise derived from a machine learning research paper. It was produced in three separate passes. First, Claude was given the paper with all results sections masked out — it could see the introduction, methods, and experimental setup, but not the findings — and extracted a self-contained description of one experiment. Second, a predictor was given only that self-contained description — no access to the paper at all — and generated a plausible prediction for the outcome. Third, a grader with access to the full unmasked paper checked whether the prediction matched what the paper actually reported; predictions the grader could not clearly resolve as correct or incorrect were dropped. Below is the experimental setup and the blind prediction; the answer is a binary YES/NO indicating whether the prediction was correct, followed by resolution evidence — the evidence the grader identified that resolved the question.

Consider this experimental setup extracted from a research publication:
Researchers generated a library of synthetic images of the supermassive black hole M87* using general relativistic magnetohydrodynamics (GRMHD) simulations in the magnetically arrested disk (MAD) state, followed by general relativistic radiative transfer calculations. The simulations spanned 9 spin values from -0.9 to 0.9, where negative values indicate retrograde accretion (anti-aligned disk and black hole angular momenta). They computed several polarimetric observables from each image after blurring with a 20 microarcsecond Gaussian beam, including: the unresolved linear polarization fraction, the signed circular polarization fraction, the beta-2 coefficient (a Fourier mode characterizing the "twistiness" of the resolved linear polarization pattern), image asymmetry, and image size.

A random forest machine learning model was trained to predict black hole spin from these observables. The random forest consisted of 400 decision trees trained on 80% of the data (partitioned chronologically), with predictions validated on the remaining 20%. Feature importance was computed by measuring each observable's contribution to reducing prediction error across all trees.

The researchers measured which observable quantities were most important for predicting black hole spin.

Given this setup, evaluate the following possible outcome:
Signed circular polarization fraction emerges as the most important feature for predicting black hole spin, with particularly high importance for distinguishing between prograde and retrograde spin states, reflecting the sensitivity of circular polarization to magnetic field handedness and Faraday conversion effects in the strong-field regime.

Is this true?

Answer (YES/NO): NO